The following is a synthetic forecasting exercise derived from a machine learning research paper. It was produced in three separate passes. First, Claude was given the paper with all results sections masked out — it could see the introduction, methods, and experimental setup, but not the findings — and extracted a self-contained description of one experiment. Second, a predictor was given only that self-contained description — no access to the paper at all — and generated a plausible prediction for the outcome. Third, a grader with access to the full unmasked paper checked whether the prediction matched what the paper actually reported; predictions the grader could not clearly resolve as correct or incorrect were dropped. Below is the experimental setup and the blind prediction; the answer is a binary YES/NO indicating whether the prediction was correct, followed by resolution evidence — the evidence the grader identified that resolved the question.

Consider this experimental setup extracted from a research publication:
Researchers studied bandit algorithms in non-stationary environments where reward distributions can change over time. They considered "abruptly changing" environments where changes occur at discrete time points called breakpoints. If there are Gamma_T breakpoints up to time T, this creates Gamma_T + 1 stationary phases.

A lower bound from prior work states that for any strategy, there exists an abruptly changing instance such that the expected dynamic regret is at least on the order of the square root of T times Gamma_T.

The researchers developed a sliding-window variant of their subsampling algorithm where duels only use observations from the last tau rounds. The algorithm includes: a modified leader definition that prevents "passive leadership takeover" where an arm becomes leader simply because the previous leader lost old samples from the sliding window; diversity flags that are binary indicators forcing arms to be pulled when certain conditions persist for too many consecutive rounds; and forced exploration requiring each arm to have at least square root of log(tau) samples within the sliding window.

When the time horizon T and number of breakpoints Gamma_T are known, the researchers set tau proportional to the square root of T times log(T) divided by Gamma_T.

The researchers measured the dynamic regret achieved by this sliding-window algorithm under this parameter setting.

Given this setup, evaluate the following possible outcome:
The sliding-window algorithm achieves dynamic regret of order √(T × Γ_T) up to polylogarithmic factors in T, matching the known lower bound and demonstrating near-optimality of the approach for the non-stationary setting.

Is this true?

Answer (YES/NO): YES